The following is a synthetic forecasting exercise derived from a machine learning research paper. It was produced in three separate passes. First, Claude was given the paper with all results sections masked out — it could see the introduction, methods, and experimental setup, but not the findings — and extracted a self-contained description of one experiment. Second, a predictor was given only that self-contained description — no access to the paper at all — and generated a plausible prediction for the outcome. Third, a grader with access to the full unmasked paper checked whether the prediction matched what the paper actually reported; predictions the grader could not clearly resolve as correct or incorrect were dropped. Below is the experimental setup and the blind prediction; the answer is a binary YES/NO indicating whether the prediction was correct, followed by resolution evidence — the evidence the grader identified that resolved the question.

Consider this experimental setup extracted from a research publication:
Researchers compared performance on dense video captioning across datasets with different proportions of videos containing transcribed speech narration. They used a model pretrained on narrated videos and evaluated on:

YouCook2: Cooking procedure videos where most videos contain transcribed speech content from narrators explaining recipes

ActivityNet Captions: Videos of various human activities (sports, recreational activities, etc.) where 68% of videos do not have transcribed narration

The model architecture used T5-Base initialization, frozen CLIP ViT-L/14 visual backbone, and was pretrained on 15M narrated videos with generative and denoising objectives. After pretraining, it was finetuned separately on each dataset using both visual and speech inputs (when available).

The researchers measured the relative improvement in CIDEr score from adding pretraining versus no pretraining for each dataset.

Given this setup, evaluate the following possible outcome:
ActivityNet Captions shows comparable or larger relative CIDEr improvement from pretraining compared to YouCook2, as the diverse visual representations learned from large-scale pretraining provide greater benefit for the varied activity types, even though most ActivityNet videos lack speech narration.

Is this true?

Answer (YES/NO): NO